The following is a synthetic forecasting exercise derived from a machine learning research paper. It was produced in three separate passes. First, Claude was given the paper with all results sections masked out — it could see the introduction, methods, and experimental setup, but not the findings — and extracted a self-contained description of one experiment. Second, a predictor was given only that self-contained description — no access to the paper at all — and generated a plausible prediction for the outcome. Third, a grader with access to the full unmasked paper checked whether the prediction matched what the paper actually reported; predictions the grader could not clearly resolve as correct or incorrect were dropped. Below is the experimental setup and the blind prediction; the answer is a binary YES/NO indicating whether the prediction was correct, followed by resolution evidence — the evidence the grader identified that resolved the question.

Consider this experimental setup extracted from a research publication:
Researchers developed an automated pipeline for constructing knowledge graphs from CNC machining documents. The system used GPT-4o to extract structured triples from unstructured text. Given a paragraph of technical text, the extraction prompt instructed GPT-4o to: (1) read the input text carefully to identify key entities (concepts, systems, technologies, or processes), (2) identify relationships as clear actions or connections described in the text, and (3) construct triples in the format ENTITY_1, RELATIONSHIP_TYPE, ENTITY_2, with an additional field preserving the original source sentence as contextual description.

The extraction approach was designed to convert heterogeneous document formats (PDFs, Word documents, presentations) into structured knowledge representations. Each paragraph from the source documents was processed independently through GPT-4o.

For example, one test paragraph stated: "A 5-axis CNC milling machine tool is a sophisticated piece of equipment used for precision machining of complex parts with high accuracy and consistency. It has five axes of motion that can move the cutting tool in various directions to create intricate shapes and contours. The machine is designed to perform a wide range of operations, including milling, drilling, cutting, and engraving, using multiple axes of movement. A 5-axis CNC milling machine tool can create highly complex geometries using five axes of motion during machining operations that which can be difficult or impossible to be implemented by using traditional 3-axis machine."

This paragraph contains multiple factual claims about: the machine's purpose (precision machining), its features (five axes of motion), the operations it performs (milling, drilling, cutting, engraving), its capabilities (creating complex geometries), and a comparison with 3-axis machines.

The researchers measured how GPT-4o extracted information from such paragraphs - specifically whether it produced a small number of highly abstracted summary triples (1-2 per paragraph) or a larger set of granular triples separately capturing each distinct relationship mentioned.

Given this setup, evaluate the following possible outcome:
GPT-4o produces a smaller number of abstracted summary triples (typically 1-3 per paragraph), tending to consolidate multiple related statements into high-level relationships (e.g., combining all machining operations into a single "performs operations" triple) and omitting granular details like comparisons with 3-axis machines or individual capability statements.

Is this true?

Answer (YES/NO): NO